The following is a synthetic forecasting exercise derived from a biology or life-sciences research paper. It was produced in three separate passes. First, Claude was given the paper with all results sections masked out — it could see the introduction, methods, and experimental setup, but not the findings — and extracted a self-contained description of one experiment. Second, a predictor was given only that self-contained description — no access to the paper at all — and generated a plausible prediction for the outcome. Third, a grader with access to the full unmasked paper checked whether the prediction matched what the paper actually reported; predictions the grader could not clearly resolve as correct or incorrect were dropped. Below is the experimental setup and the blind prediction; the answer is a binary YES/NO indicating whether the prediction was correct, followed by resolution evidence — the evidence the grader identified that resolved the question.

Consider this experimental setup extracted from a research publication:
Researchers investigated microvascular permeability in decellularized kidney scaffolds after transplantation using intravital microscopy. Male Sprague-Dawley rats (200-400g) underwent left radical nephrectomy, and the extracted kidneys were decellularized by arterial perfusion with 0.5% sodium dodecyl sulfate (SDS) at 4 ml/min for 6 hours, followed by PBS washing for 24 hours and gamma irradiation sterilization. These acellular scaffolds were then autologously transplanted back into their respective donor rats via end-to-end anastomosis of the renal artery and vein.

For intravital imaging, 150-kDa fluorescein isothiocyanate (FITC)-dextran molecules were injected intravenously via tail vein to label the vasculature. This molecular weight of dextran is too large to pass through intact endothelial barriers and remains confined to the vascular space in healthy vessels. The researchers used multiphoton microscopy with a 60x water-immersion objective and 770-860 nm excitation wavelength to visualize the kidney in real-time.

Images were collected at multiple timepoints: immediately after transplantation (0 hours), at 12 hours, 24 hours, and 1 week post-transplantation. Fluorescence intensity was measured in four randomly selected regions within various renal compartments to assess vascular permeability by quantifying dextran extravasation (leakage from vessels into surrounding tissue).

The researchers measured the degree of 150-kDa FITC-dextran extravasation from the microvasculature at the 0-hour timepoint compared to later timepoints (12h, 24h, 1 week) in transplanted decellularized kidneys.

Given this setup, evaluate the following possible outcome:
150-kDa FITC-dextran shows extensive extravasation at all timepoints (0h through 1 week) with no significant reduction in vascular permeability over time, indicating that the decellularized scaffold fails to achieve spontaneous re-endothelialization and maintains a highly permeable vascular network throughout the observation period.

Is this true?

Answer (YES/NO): NO